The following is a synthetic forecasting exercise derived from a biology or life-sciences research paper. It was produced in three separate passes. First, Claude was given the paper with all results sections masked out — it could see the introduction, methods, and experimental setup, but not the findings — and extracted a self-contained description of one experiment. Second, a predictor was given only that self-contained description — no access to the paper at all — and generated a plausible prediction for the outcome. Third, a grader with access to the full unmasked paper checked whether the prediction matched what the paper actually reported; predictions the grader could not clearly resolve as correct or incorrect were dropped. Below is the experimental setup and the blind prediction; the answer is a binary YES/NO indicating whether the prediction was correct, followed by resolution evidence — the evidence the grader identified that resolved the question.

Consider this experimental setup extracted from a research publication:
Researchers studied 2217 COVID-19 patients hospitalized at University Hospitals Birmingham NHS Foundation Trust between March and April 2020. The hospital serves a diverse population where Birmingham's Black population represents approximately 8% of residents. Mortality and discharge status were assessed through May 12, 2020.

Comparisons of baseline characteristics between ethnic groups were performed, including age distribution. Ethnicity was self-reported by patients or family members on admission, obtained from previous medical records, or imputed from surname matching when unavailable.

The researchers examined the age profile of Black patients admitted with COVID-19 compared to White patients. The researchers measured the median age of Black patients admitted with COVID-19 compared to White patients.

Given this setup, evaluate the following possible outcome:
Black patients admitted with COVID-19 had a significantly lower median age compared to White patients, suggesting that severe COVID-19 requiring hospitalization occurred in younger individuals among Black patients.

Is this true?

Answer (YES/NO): YES